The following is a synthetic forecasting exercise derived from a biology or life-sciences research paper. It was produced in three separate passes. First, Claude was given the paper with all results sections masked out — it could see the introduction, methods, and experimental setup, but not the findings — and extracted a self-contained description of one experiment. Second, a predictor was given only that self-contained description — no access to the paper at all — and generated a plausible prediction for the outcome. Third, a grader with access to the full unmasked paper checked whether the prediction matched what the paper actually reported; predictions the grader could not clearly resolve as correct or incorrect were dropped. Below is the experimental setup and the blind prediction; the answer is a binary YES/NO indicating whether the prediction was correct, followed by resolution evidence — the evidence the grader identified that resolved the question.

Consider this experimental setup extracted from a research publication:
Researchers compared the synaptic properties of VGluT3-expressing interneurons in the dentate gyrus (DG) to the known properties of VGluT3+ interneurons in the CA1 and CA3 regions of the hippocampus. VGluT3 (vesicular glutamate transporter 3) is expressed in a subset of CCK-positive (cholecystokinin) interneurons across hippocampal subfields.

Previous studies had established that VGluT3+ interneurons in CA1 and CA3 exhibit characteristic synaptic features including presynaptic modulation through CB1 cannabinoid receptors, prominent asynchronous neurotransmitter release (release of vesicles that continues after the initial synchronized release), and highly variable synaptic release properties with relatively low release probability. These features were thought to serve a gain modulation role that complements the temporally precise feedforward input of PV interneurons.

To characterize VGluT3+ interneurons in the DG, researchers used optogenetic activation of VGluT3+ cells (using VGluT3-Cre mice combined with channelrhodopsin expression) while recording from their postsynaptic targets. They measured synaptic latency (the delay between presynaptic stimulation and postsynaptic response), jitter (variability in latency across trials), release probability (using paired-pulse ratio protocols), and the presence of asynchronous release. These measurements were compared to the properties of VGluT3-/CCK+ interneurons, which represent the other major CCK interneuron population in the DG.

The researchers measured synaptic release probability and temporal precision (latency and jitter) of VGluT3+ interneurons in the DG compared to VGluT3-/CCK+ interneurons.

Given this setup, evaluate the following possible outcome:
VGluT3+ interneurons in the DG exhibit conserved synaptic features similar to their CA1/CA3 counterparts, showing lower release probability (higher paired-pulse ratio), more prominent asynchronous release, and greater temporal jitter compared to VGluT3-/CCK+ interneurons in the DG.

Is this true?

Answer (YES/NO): NO